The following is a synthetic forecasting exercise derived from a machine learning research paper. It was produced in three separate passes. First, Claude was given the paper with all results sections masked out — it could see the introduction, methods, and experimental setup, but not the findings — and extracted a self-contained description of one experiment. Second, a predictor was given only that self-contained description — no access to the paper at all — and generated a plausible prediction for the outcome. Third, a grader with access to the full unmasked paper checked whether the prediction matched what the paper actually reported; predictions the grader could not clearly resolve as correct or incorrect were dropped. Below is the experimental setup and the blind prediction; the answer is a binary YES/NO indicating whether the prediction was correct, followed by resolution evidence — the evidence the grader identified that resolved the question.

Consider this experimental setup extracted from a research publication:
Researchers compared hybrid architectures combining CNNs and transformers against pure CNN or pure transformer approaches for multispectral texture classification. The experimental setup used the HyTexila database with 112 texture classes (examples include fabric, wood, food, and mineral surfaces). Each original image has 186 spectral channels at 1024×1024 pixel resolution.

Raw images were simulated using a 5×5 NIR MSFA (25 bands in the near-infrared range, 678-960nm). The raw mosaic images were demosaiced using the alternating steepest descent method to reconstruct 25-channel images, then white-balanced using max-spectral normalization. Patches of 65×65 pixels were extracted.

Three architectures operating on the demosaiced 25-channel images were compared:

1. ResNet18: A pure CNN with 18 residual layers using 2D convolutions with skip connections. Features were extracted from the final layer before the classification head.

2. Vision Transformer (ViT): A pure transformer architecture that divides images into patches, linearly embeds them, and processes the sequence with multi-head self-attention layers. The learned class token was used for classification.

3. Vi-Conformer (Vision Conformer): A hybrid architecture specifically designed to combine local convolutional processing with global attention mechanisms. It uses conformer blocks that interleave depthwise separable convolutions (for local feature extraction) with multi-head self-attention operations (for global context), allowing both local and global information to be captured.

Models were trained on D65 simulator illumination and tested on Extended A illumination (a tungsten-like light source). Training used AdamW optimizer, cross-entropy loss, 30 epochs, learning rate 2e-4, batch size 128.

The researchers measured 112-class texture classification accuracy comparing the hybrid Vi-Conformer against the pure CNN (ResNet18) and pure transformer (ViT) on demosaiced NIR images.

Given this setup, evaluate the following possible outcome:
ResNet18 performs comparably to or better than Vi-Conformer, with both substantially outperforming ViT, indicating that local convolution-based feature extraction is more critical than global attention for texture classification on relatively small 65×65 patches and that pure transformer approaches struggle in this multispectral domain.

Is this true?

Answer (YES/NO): NO